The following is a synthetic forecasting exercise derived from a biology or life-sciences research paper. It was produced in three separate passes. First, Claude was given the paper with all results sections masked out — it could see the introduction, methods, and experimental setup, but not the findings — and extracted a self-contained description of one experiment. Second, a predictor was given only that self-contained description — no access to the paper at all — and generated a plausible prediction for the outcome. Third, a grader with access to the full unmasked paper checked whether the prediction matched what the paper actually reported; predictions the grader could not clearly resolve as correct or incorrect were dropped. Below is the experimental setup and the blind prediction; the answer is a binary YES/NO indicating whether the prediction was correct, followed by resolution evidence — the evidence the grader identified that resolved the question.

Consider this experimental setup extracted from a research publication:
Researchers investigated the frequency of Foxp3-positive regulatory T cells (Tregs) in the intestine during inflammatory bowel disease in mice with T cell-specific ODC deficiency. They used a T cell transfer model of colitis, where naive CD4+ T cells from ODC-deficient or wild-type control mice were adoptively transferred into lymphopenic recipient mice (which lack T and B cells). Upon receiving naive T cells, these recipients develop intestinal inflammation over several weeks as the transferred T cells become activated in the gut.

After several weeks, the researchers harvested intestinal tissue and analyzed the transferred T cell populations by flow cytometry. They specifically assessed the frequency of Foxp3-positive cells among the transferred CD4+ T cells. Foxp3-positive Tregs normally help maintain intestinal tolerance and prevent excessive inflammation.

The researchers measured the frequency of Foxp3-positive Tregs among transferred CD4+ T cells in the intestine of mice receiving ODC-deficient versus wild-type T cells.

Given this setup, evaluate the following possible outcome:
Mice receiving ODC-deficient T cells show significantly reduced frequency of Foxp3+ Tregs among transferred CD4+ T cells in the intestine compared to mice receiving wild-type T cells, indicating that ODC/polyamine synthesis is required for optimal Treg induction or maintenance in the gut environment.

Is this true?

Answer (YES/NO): NO